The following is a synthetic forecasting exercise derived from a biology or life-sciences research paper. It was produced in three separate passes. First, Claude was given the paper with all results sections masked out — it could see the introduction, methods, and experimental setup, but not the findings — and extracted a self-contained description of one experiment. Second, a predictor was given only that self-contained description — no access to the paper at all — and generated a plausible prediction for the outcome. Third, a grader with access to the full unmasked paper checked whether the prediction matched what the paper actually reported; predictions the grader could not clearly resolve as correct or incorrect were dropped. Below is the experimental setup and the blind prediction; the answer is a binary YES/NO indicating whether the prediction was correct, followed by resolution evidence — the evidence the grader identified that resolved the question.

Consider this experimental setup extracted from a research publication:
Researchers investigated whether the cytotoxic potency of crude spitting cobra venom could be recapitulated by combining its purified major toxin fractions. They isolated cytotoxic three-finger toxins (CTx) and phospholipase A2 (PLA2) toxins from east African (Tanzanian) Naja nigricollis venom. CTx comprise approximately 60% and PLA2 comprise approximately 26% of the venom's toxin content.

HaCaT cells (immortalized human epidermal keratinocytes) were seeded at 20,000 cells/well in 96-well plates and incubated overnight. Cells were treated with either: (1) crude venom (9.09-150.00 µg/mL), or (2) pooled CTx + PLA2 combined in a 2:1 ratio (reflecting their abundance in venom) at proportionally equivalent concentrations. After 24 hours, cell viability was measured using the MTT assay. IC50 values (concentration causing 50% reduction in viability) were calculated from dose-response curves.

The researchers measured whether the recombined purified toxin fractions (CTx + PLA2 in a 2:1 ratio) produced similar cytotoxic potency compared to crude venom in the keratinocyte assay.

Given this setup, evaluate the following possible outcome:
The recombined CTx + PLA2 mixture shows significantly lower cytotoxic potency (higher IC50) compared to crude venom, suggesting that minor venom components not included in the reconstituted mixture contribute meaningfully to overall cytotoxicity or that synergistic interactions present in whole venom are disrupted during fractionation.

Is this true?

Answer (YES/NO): NO